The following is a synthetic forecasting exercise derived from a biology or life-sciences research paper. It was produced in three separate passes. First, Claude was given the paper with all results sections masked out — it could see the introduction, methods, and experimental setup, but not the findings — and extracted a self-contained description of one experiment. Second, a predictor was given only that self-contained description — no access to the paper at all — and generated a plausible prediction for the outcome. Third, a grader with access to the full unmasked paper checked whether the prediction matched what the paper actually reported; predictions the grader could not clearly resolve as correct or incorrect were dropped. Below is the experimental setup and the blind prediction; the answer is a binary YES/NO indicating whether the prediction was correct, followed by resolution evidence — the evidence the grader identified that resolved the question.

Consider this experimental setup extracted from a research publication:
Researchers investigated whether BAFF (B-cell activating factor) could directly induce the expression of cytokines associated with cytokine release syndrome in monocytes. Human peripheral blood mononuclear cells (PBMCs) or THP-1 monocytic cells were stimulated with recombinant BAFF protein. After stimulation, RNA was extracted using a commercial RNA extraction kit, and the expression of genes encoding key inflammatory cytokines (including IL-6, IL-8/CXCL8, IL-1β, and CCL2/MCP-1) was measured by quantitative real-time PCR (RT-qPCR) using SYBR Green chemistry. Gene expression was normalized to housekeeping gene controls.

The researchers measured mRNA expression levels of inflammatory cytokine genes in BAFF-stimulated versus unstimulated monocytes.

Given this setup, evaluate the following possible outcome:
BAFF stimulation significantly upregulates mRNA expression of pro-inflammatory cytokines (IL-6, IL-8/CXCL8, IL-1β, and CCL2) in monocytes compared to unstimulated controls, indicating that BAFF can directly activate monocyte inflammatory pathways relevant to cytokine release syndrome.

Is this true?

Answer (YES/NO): NO